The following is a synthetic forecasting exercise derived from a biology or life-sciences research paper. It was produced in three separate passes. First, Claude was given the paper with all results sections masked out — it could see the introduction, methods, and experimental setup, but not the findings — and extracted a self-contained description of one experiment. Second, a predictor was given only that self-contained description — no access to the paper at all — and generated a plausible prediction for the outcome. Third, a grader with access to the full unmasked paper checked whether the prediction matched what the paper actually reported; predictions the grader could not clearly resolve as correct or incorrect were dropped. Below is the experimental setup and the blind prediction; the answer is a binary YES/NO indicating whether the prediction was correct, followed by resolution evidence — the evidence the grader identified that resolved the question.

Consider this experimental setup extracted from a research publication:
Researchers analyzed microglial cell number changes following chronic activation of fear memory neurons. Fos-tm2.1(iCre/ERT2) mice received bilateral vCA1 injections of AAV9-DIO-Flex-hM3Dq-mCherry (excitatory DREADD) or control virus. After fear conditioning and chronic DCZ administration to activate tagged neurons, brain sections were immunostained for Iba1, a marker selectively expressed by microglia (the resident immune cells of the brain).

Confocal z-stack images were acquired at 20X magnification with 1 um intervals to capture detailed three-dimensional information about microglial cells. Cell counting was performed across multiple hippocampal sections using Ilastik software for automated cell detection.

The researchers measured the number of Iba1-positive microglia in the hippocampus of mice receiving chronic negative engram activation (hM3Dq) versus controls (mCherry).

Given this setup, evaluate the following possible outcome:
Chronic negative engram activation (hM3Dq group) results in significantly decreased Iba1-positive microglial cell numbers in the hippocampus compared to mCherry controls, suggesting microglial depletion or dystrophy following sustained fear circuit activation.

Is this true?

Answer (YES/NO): NO